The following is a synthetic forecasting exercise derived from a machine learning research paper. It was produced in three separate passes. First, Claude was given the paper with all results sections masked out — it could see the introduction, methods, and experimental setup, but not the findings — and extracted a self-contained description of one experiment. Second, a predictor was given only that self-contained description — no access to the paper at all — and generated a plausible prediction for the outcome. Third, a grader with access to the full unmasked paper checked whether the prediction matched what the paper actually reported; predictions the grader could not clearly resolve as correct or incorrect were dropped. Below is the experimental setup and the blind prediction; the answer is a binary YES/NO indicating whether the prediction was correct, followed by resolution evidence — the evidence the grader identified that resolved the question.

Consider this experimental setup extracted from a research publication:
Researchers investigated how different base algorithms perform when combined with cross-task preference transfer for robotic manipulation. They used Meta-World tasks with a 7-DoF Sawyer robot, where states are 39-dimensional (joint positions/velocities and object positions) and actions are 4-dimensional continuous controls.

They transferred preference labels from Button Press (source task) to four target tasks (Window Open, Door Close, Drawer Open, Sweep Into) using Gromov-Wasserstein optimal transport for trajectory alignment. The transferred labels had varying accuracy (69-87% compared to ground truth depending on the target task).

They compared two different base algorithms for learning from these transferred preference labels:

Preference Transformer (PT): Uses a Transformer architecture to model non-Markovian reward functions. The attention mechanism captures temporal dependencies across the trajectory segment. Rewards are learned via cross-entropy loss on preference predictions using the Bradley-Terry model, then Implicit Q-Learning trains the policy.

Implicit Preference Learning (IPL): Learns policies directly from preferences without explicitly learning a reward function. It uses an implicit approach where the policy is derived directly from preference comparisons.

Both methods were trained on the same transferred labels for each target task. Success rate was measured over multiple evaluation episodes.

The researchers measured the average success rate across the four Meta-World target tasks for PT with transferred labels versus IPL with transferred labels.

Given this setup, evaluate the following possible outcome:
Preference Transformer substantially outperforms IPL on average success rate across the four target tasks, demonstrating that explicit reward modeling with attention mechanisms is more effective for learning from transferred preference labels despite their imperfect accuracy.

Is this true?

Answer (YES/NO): NO